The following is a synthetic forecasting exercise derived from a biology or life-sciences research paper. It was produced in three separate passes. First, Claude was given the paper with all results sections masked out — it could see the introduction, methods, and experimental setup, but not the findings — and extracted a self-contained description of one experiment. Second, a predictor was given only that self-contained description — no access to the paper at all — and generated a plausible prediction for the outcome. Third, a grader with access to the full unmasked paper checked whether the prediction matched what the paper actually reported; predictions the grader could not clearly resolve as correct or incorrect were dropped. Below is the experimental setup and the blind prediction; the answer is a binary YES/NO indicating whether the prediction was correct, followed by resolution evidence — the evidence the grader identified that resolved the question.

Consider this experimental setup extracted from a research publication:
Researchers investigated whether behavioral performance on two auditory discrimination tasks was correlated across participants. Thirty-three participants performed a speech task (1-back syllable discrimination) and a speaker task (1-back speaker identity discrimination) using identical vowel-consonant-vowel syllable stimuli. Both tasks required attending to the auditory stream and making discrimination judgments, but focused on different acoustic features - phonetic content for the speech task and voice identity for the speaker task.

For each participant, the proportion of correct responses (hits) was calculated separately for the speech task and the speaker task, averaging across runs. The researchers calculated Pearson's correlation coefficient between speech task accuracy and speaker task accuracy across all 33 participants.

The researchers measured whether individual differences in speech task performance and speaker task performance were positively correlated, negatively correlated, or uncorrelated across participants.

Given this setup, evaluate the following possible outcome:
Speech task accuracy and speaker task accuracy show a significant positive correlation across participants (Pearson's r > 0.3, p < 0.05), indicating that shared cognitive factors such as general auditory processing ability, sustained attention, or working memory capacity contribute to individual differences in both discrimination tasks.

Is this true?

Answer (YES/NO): YES